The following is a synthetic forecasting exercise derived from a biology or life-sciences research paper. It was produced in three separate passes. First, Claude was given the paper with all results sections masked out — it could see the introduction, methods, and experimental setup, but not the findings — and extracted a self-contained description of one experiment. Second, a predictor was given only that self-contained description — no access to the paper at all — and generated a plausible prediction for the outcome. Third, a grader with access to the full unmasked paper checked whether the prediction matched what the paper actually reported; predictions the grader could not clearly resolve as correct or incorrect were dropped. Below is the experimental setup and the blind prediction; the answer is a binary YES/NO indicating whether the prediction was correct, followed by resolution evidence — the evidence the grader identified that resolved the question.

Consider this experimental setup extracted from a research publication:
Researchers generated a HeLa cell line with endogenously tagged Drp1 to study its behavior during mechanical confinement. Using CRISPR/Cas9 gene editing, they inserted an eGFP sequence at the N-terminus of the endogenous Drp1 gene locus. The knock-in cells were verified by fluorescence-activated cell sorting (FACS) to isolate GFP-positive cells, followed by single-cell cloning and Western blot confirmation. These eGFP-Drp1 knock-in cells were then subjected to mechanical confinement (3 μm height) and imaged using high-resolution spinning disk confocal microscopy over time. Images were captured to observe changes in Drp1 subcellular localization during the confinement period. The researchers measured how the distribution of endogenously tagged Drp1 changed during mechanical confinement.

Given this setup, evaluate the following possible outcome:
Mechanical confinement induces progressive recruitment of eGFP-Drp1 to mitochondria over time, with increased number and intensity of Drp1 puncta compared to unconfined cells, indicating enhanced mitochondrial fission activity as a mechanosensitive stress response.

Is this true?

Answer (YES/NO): YES